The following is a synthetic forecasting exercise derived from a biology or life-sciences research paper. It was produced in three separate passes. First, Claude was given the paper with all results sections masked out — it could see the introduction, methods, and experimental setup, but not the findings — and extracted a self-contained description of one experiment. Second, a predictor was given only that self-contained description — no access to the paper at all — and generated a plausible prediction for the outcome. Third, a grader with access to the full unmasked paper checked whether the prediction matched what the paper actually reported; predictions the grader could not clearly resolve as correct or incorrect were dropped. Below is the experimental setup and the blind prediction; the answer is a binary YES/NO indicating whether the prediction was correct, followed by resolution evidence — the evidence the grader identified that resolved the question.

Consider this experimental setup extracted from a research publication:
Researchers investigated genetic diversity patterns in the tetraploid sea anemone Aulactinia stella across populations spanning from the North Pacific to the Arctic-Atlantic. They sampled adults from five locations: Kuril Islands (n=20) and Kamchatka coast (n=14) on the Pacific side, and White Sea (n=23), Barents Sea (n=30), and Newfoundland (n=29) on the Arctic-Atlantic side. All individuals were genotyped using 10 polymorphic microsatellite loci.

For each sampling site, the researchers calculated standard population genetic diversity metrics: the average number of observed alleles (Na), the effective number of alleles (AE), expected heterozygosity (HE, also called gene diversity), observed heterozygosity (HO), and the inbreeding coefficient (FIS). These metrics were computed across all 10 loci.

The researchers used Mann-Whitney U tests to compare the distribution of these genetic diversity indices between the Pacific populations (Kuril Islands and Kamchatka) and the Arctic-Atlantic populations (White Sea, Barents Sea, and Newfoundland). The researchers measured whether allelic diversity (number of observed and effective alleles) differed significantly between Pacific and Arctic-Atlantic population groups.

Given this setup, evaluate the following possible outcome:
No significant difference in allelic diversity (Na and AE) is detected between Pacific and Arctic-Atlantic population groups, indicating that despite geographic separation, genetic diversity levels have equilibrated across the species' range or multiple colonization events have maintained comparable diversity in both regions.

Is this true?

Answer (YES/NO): NO